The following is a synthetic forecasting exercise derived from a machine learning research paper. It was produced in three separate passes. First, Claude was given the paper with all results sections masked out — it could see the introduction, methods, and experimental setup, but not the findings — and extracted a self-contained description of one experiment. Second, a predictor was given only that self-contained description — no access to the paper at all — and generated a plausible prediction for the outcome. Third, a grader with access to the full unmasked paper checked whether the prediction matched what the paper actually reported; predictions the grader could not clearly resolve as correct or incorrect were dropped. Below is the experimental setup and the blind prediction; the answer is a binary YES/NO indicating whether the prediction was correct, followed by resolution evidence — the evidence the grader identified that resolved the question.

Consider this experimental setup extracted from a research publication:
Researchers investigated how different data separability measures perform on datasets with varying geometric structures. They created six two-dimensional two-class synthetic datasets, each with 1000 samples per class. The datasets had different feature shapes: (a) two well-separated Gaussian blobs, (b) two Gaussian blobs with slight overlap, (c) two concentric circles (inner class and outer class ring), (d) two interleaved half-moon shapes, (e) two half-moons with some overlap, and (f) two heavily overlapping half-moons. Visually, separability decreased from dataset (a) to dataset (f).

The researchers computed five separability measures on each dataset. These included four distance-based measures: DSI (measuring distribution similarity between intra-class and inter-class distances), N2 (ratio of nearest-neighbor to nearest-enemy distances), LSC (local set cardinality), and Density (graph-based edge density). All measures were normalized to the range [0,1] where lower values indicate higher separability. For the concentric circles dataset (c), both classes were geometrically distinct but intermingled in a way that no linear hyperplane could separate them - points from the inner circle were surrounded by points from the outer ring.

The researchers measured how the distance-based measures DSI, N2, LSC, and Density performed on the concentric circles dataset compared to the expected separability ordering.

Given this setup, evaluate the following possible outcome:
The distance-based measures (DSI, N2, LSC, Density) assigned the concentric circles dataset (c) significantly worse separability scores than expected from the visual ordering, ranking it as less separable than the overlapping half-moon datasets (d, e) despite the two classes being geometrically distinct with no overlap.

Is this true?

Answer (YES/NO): NO